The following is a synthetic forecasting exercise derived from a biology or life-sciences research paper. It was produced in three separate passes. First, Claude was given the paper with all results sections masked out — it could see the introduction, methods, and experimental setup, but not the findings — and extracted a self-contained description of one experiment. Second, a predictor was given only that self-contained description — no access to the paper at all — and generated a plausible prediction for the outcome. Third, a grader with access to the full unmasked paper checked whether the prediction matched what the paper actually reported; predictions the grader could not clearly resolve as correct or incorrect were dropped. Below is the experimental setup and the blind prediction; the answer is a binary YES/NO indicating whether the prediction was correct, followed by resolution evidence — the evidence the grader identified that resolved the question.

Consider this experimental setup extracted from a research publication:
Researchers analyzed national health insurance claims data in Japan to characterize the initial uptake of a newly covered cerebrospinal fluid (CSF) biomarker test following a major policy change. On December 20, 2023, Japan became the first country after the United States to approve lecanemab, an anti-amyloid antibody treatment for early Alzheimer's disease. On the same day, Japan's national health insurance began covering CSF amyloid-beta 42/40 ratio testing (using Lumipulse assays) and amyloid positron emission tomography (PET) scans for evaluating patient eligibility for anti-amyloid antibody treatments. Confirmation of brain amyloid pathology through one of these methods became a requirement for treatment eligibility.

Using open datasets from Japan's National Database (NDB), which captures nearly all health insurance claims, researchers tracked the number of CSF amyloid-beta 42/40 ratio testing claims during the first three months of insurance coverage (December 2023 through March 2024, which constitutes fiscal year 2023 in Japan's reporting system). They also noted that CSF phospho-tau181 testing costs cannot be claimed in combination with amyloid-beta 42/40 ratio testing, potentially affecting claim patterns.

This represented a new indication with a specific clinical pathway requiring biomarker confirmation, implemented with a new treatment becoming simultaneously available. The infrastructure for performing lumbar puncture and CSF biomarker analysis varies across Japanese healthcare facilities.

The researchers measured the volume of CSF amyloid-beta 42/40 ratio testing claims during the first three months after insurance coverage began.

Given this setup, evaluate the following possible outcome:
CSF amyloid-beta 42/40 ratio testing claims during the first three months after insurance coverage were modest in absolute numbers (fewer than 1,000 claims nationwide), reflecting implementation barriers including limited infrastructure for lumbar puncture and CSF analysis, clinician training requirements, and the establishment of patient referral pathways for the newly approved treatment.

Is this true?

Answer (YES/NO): YES